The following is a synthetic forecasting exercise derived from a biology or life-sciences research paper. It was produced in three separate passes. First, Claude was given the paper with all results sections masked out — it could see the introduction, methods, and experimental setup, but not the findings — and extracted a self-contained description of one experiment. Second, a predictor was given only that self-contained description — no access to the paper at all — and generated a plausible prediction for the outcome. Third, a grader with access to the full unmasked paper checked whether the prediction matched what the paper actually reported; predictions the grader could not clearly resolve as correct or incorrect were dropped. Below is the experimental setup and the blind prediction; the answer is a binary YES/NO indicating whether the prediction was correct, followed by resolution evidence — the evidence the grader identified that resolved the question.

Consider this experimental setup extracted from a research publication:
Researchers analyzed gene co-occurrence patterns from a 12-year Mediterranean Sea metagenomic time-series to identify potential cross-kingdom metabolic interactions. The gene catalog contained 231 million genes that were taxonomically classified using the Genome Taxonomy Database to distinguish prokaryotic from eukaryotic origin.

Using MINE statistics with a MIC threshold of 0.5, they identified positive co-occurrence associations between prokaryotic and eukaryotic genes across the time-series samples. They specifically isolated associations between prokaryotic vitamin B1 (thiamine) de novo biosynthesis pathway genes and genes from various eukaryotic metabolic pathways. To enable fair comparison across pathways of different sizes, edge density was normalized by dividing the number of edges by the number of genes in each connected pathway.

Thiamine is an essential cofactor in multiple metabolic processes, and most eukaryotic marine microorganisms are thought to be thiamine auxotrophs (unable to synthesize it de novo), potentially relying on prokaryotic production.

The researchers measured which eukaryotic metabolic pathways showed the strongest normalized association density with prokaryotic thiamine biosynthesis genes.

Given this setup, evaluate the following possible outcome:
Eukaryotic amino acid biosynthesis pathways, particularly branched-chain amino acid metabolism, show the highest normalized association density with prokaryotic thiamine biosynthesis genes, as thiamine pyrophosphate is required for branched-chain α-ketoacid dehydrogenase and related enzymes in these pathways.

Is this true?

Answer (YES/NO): NO